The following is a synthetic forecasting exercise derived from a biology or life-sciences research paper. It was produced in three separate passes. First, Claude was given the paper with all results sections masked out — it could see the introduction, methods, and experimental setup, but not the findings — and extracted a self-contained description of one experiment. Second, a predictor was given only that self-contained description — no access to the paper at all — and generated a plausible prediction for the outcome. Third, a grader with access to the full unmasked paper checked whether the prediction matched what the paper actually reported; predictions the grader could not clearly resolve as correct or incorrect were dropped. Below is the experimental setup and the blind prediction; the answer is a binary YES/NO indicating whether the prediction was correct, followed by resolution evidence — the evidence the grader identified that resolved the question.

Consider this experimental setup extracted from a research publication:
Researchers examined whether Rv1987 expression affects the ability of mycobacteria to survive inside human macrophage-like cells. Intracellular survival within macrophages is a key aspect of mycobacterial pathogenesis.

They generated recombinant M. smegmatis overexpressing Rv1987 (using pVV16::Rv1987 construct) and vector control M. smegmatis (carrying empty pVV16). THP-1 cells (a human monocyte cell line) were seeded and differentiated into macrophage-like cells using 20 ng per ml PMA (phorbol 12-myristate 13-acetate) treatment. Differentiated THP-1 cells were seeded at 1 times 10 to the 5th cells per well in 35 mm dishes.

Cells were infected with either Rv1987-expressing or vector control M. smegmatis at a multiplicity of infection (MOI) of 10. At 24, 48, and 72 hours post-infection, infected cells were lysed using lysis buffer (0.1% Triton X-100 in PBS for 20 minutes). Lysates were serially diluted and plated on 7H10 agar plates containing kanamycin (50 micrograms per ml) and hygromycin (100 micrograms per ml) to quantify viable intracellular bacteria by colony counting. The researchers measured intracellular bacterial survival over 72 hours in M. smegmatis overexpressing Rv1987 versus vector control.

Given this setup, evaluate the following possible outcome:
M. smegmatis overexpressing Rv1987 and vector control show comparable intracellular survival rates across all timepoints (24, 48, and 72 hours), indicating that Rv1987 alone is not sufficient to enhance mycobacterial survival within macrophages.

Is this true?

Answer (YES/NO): NO